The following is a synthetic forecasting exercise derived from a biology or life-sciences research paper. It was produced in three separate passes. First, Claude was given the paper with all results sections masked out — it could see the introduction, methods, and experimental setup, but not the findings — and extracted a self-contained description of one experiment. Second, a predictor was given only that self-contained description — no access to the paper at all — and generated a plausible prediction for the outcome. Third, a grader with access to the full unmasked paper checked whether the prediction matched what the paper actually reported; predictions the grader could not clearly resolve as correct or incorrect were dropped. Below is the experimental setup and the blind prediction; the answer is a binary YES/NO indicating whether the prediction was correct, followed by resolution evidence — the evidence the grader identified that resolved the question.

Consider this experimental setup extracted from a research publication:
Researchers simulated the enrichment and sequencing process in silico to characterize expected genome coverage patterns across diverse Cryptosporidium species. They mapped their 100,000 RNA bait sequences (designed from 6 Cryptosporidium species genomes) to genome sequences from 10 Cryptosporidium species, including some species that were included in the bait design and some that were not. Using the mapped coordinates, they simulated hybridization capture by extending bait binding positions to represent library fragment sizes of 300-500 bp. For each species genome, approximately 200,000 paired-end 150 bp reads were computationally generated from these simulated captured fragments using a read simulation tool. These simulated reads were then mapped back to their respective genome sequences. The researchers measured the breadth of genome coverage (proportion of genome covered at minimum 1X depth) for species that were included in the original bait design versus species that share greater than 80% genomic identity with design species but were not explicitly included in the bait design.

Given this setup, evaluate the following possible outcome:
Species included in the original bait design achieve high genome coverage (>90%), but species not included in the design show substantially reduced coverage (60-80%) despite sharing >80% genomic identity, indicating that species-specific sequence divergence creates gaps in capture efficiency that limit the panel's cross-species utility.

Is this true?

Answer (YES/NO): NO